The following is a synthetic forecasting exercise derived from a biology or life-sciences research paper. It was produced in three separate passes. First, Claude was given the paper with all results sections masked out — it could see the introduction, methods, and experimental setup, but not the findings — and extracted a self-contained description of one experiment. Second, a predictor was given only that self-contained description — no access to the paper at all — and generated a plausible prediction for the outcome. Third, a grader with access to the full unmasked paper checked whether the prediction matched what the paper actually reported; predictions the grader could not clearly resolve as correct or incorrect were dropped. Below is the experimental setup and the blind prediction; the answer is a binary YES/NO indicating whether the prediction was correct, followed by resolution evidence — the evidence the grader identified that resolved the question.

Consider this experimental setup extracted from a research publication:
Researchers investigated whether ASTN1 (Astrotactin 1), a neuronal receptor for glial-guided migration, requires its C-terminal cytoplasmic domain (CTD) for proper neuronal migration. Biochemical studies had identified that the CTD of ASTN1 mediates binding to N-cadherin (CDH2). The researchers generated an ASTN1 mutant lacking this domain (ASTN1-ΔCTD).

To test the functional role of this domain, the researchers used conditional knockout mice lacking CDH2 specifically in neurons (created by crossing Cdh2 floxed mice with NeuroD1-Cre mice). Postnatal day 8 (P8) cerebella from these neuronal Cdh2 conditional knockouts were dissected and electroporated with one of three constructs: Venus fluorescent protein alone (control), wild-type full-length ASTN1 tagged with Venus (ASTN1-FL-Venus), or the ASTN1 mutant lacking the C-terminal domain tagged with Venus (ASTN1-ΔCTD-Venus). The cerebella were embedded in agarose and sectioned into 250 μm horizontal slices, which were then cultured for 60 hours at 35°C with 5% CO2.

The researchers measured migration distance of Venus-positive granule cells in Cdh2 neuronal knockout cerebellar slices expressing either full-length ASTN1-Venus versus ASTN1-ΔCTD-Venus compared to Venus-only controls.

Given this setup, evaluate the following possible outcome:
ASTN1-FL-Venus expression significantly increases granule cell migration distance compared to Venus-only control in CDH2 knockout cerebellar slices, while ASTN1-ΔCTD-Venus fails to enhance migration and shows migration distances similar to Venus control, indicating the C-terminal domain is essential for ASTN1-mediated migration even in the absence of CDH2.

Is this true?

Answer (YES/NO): NO